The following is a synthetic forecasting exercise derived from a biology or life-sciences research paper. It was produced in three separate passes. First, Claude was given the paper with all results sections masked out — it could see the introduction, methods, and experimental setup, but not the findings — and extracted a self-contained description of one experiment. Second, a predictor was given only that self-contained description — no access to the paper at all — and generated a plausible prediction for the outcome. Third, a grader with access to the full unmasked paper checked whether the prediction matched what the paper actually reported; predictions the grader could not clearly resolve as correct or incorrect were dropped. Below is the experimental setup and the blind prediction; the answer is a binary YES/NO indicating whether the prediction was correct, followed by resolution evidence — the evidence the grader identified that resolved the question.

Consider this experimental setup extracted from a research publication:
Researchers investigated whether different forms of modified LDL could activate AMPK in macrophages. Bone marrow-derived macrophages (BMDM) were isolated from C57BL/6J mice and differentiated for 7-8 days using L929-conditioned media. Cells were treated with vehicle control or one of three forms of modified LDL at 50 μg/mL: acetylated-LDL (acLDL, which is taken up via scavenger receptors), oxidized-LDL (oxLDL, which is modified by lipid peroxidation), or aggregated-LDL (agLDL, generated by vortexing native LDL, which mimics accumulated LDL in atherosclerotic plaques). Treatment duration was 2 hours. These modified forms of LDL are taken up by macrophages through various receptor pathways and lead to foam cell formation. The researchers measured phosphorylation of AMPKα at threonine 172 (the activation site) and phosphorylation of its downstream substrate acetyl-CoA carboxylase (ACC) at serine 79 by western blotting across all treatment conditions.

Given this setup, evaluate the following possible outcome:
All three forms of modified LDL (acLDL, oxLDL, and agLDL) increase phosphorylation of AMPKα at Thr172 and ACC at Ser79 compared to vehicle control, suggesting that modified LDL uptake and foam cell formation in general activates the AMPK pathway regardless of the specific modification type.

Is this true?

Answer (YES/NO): YES